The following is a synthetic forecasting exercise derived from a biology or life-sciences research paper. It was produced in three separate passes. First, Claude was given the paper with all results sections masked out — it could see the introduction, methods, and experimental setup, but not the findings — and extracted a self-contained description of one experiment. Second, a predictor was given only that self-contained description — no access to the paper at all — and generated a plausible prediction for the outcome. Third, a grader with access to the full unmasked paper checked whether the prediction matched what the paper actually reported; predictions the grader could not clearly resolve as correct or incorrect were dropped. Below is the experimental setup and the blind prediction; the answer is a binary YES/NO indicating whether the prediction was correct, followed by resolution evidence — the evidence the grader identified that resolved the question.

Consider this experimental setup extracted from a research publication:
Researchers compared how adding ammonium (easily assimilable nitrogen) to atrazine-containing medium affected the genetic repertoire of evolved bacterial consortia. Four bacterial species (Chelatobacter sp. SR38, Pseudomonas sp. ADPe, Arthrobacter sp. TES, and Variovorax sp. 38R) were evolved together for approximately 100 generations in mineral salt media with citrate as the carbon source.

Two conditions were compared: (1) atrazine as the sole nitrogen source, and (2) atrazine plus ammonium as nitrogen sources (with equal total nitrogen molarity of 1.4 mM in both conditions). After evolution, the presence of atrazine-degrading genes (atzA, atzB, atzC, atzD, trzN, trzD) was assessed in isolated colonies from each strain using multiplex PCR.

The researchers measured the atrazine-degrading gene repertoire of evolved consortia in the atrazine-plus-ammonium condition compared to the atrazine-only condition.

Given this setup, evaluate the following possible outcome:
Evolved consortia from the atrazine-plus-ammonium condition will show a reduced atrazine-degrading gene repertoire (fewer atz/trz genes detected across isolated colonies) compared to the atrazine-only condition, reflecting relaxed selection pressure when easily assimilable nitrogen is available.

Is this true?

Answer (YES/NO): NO